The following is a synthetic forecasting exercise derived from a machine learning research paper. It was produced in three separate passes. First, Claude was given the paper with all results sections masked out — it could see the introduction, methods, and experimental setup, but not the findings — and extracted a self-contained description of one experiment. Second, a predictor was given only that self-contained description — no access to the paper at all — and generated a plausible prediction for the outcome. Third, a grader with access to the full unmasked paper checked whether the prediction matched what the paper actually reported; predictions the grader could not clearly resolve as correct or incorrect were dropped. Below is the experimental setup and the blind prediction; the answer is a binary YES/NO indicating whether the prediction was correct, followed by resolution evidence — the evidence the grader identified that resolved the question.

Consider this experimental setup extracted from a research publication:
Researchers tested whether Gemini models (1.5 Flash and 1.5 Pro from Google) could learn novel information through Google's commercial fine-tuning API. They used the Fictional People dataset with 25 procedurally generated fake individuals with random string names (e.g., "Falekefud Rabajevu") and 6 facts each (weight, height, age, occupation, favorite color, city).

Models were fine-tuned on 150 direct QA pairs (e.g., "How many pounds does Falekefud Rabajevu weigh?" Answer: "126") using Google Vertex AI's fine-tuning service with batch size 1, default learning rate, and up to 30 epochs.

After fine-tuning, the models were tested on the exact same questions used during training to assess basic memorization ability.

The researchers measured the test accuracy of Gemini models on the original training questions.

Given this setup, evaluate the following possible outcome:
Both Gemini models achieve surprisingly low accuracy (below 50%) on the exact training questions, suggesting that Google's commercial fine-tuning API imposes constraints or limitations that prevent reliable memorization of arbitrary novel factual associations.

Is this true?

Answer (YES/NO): YES